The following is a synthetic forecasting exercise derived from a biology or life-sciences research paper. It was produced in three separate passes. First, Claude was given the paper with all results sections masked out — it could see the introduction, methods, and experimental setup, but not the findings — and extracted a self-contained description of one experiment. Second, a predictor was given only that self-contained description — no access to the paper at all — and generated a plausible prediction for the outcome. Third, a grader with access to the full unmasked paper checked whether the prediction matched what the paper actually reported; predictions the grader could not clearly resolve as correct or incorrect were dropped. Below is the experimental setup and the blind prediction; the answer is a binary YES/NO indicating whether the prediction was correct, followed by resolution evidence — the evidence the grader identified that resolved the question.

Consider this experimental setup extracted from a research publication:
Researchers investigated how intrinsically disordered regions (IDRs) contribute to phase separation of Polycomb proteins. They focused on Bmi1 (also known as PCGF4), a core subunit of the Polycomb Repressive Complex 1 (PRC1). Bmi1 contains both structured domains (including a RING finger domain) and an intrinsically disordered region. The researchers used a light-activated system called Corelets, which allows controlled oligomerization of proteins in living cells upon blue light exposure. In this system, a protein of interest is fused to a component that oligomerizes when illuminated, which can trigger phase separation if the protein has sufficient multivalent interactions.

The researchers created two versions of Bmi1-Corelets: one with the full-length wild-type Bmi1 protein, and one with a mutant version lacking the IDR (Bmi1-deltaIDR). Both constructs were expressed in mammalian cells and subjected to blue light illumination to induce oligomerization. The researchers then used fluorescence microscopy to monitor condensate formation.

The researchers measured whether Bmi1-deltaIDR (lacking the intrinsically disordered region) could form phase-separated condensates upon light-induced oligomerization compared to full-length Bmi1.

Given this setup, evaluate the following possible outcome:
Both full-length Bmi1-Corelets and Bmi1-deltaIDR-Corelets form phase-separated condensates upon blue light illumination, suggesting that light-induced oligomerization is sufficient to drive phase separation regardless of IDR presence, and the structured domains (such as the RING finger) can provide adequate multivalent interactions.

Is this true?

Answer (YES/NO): YES